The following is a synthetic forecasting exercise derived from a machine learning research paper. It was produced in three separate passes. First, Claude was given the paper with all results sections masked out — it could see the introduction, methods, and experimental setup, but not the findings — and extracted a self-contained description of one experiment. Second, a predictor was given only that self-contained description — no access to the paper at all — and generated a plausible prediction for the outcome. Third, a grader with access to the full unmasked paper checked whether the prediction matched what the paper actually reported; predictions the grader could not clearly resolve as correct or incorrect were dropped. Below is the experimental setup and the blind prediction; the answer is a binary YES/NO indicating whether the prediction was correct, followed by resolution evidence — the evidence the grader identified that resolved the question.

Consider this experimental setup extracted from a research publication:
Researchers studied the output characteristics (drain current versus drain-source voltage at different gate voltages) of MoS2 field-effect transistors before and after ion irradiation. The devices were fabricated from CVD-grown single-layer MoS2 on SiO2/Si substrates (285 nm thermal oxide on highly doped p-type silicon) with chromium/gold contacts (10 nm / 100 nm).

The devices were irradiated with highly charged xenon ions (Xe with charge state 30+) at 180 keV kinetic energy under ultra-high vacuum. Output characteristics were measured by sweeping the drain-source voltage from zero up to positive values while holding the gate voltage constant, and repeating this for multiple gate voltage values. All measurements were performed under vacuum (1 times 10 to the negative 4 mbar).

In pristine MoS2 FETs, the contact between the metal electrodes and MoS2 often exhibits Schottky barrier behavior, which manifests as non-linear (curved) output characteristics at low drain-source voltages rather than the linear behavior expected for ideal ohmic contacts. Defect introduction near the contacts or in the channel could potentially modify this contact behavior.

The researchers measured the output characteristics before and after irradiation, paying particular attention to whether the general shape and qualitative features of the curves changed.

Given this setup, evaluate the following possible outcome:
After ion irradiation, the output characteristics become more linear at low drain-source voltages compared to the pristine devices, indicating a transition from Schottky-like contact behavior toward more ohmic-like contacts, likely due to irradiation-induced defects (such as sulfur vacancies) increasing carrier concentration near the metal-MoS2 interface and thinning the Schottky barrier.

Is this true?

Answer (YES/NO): NO